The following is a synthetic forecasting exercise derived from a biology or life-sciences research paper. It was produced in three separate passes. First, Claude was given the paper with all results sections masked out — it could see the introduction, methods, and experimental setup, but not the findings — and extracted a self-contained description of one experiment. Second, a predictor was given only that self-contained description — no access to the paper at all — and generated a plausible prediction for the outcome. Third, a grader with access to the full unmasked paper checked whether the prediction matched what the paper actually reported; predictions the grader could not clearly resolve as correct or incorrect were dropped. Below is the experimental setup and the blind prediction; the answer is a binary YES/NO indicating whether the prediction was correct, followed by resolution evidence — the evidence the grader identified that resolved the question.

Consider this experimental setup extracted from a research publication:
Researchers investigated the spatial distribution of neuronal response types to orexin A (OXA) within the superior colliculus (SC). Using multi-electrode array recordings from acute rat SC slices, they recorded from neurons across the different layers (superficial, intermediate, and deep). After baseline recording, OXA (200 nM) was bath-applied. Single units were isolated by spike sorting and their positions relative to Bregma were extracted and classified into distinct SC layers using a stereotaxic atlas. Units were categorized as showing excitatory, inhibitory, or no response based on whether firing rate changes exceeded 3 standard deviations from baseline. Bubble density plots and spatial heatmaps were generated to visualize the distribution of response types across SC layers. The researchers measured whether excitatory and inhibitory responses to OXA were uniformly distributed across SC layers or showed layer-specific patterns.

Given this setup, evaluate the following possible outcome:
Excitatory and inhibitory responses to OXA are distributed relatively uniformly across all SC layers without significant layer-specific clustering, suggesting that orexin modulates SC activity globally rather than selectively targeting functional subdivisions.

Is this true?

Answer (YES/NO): NO